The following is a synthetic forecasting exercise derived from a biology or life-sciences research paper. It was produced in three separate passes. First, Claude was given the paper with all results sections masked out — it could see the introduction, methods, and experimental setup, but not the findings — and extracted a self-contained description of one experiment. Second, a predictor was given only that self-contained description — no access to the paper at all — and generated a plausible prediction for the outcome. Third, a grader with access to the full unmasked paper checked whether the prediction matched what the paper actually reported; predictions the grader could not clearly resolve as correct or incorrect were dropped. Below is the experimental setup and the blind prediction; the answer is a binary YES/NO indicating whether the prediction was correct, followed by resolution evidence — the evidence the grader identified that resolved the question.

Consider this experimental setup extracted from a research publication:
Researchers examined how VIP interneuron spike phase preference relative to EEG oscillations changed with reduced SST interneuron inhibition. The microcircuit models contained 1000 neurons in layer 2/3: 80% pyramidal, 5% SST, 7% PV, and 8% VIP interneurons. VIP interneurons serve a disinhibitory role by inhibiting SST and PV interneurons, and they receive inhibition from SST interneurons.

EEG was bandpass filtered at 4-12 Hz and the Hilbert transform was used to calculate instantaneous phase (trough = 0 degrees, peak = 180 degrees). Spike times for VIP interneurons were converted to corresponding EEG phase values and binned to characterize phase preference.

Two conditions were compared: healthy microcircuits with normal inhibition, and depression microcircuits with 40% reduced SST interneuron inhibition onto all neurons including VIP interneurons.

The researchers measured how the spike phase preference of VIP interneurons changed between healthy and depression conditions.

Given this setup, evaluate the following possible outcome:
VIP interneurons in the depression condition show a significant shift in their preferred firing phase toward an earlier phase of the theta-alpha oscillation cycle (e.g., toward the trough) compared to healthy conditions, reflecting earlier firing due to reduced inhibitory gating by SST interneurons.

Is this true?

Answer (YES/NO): NO